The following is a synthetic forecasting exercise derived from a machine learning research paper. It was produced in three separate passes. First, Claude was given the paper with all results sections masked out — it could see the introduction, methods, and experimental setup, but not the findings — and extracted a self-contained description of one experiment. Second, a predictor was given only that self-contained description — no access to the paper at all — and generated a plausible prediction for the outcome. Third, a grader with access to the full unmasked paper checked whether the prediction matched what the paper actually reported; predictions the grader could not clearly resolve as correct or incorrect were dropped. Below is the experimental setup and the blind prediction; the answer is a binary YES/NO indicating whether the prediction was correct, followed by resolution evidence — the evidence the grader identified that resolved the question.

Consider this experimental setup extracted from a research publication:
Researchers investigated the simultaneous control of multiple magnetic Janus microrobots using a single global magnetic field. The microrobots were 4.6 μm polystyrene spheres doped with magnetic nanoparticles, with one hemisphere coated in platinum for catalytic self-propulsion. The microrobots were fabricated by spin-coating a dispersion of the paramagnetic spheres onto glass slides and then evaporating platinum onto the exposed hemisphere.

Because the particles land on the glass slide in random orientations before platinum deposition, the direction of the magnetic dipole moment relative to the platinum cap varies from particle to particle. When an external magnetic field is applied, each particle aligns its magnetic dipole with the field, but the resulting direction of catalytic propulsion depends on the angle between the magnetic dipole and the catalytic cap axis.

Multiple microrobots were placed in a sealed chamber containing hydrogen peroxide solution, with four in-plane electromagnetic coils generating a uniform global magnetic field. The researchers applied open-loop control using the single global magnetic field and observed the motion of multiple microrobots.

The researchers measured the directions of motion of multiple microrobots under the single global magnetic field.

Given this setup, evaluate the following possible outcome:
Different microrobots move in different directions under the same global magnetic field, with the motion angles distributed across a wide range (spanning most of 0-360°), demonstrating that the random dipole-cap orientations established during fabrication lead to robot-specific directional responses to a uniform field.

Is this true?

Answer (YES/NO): NO